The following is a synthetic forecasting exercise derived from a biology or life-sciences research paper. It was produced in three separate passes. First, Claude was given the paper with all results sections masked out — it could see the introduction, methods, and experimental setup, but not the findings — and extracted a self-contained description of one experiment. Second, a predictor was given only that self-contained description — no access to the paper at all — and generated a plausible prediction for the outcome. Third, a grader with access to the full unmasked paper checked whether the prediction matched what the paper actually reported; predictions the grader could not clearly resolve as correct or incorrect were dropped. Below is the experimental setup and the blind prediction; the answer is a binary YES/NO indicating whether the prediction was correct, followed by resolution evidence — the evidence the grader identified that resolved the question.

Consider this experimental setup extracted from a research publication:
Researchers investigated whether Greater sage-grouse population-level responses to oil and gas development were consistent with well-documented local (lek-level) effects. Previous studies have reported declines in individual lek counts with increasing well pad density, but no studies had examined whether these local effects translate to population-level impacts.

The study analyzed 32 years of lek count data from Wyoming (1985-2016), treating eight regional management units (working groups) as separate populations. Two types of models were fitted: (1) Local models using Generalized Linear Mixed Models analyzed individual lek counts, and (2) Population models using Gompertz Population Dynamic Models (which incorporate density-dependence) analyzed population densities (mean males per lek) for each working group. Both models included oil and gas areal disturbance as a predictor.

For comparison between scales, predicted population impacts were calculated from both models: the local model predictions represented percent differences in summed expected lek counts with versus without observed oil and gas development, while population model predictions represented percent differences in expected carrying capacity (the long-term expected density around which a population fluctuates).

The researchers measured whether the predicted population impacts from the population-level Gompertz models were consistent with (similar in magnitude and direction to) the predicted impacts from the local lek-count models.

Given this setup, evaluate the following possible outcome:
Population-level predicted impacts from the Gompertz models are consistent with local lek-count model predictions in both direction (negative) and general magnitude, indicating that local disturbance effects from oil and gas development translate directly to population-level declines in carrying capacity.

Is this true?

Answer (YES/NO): YES